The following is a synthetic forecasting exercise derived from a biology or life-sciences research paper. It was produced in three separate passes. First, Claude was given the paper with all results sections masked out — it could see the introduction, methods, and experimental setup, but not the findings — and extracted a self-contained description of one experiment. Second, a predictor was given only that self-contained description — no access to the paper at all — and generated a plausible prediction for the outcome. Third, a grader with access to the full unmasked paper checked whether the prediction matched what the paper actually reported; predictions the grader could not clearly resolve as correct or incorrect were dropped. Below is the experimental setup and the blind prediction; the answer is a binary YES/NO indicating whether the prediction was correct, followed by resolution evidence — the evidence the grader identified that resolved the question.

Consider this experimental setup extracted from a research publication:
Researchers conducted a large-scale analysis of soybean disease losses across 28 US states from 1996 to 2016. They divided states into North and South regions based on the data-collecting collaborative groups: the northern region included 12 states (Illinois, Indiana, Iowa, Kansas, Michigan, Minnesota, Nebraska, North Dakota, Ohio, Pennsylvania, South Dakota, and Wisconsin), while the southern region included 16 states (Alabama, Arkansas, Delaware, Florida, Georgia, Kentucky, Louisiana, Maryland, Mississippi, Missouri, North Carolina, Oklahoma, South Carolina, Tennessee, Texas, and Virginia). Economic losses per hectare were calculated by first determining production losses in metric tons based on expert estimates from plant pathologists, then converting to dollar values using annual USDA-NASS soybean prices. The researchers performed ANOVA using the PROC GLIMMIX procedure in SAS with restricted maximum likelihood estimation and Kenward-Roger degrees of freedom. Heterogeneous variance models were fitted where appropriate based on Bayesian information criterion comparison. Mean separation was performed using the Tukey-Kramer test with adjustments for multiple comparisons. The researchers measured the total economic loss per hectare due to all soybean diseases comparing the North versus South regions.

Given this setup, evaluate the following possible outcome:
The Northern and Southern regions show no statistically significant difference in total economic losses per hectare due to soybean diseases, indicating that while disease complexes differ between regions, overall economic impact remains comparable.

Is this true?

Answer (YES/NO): NO